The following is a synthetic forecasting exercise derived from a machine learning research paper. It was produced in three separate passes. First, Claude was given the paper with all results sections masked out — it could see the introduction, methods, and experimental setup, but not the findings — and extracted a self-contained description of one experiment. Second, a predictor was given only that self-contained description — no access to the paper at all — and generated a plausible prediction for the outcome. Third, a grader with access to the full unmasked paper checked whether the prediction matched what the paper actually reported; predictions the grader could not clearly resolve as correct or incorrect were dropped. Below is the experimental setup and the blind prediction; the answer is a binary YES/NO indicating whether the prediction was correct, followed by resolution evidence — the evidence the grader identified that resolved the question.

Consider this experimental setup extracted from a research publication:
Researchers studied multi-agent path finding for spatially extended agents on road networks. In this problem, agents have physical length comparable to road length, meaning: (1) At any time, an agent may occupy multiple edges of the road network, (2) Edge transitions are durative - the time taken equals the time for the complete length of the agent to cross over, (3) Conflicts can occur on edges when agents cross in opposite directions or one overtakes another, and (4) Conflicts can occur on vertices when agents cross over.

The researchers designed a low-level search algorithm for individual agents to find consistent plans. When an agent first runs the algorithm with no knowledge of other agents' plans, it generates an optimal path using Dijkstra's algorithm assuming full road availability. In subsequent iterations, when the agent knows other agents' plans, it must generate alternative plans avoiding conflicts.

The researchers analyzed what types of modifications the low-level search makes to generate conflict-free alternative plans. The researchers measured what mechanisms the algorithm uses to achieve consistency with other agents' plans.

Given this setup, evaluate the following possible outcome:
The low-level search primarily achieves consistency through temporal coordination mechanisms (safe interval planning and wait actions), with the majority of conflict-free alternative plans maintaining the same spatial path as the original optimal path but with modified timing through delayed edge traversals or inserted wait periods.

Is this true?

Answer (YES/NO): NO